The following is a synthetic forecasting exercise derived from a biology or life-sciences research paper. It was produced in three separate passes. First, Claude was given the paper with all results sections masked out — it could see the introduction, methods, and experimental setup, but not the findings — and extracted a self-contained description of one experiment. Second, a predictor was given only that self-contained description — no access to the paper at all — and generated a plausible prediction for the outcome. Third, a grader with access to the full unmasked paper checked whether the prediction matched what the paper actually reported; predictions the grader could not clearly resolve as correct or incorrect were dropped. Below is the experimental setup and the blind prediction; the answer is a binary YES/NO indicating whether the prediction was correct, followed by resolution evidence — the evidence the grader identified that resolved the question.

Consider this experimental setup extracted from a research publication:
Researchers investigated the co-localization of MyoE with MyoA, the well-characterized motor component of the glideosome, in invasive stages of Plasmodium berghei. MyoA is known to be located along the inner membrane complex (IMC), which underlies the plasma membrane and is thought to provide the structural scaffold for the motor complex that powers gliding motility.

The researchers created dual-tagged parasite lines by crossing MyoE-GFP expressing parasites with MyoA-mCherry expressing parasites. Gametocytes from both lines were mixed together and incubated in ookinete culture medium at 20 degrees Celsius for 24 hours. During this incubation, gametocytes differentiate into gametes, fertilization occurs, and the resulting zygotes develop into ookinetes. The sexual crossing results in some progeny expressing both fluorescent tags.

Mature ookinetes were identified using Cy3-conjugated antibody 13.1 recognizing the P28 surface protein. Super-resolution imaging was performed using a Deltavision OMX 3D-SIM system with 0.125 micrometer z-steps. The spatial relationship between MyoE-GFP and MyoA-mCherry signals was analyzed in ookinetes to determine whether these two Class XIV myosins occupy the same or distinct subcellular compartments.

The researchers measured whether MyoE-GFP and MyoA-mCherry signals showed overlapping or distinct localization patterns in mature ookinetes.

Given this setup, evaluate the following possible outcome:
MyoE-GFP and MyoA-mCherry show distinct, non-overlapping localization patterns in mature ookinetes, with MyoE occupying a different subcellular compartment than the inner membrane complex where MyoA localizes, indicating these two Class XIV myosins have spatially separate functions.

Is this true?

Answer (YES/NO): NO